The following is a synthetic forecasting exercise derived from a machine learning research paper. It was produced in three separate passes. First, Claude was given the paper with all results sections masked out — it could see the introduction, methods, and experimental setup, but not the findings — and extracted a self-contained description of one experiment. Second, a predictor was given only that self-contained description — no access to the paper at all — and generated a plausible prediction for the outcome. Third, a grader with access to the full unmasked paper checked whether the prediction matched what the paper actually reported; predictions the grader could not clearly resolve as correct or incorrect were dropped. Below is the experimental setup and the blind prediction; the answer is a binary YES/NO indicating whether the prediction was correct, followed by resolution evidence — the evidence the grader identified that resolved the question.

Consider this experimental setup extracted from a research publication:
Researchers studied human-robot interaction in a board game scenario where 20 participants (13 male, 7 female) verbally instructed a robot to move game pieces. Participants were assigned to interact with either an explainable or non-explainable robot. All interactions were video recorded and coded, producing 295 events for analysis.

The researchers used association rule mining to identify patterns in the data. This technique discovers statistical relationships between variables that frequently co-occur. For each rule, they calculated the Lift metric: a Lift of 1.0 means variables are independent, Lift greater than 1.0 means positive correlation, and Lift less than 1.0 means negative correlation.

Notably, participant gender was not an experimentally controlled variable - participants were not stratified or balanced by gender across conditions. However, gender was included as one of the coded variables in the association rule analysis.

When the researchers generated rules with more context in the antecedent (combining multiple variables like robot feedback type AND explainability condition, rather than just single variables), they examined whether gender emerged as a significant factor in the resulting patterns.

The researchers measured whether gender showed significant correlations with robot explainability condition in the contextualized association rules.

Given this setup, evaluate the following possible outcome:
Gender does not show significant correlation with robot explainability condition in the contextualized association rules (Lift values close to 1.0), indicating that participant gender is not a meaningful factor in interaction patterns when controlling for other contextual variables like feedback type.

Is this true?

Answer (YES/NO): NO